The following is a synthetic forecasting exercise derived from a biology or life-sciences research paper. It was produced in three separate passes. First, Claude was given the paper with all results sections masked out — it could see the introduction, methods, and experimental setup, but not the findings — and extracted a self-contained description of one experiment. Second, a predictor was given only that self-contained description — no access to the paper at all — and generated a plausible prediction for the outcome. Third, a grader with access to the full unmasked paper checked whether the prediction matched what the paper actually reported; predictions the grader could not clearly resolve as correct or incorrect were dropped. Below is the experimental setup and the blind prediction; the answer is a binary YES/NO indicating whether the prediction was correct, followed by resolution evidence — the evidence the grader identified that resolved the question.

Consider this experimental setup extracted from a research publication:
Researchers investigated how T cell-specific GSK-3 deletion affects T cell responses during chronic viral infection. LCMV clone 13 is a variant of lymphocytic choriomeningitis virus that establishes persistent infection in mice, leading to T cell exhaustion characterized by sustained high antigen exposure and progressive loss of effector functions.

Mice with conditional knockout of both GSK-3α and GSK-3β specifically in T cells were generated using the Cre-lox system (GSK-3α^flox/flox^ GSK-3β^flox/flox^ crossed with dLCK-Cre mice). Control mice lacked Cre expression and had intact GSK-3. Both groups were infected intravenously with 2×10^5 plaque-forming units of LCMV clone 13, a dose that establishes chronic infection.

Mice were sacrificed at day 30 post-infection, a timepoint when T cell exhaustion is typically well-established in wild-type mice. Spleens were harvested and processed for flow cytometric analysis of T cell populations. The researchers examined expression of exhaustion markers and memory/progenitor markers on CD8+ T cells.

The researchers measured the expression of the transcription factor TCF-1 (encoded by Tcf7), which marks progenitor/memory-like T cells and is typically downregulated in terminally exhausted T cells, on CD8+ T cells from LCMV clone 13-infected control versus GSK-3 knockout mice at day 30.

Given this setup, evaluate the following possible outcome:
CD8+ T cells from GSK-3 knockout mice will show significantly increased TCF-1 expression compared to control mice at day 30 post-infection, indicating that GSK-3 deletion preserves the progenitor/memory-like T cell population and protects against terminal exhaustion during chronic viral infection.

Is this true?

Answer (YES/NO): YES